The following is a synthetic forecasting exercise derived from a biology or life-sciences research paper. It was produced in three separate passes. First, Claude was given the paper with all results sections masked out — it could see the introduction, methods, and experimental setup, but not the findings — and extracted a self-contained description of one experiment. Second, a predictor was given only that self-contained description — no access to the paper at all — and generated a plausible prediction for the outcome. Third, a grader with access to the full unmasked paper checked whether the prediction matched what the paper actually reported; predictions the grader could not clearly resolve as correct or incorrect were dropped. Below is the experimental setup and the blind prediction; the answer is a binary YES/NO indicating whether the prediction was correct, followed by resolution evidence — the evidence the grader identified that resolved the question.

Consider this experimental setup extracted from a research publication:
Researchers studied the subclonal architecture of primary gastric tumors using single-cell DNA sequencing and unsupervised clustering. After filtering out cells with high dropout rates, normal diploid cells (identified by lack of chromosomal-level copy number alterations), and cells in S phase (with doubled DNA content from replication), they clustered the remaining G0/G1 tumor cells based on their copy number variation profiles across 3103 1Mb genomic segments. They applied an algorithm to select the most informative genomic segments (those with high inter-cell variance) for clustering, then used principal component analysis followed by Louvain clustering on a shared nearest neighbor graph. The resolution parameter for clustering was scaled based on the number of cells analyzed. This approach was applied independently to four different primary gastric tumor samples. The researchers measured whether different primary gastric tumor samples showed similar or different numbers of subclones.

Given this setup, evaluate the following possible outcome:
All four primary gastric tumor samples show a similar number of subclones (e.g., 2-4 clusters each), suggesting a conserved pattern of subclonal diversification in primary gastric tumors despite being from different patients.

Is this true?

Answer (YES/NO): NO